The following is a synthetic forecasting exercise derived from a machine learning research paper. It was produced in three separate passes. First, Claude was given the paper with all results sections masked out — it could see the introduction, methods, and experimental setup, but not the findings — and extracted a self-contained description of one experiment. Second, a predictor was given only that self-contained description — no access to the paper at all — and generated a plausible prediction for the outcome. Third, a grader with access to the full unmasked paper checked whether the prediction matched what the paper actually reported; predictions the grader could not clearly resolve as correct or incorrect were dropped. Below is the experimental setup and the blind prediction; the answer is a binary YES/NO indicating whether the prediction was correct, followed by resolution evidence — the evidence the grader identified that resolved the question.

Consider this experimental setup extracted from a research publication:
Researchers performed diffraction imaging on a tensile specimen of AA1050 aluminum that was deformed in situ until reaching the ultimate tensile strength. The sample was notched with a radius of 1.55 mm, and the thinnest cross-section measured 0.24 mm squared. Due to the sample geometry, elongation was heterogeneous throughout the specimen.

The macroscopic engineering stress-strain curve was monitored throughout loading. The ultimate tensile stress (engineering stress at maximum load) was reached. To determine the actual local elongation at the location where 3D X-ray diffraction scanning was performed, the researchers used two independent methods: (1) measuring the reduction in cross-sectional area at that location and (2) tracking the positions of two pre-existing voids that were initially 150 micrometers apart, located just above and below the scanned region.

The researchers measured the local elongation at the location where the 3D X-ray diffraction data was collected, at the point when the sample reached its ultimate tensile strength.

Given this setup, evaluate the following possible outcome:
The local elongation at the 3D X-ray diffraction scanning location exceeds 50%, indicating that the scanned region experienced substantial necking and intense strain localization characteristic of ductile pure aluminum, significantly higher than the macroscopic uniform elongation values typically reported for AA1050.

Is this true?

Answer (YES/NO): NO